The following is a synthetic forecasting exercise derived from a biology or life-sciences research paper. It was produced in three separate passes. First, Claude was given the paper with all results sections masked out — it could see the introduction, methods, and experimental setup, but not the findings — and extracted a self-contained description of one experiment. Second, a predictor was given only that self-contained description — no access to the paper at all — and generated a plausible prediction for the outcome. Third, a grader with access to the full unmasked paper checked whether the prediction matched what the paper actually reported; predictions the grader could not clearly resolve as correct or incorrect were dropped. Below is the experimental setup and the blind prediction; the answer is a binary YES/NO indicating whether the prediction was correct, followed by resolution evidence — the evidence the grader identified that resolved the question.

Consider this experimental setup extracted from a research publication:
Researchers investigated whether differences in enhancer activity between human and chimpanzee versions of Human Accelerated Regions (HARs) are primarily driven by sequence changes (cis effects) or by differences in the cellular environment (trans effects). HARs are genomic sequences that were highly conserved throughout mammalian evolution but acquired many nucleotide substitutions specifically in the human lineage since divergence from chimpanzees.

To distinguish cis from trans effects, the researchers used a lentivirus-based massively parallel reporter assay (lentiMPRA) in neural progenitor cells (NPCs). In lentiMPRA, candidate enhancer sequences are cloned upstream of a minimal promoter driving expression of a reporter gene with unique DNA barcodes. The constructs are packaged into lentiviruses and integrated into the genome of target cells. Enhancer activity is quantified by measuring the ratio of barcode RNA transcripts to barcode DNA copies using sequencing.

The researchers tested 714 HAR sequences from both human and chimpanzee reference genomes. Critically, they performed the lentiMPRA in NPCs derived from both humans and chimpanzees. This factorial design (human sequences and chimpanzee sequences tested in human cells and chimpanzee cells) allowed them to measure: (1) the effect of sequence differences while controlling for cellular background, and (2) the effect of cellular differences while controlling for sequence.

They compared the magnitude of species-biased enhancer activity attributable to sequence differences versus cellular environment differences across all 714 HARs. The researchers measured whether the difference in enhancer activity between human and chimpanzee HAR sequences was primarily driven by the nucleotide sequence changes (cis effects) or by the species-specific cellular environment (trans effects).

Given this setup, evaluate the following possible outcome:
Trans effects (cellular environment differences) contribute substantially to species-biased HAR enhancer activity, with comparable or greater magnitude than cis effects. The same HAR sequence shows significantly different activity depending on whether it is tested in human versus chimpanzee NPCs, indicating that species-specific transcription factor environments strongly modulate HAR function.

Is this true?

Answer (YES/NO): NO